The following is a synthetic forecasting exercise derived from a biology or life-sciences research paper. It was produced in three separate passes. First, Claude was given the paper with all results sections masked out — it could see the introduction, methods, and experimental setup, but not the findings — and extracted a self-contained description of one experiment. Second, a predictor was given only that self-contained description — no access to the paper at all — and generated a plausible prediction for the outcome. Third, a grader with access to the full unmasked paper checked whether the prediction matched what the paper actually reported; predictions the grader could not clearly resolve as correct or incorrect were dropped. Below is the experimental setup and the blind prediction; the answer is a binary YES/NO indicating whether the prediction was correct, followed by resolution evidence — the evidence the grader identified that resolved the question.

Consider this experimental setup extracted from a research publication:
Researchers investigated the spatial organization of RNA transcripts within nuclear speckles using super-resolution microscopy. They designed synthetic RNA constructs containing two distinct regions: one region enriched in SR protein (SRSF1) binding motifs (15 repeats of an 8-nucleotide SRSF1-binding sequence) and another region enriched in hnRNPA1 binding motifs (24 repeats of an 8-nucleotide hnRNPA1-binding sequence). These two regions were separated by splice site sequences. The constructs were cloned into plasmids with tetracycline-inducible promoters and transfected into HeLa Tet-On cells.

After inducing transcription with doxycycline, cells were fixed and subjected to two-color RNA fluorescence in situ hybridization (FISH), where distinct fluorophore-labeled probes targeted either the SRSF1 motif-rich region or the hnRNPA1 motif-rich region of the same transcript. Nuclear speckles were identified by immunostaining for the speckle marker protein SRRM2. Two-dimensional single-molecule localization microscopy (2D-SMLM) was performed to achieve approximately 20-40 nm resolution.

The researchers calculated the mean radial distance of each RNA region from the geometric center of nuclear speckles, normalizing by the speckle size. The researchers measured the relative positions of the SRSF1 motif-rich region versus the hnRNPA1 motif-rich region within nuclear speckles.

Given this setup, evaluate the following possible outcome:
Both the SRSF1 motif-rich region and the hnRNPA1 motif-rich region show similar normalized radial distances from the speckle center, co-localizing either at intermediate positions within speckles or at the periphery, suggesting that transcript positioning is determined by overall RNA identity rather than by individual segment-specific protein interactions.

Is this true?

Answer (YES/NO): NO